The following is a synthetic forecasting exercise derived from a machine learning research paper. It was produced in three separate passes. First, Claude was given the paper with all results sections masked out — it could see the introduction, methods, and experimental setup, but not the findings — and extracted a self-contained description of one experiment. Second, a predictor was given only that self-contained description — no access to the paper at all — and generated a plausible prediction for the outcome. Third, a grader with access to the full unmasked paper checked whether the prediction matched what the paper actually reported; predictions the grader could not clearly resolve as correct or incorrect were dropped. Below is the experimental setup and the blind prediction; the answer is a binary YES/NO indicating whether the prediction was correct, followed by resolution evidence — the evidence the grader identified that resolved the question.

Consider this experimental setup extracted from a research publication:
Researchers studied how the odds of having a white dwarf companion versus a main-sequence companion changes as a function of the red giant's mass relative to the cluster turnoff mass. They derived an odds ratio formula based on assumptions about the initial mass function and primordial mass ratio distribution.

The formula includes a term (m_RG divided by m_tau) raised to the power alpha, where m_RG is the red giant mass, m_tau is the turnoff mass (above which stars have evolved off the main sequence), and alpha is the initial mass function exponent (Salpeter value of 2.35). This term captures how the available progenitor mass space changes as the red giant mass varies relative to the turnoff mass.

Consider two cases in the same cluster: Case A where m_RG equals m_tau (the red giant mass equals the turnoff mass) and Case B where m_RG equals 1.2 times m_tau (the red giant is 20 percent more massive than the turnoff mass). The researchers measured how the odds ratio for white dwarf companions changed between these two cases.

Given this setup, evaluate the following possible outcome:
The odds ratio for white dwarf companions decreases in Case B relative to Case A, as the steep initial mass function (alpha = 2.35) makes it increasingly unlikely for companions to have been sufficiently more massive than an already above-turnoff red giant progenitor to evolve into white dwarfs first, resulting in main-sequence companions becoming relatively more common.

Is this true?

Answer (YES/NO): NO